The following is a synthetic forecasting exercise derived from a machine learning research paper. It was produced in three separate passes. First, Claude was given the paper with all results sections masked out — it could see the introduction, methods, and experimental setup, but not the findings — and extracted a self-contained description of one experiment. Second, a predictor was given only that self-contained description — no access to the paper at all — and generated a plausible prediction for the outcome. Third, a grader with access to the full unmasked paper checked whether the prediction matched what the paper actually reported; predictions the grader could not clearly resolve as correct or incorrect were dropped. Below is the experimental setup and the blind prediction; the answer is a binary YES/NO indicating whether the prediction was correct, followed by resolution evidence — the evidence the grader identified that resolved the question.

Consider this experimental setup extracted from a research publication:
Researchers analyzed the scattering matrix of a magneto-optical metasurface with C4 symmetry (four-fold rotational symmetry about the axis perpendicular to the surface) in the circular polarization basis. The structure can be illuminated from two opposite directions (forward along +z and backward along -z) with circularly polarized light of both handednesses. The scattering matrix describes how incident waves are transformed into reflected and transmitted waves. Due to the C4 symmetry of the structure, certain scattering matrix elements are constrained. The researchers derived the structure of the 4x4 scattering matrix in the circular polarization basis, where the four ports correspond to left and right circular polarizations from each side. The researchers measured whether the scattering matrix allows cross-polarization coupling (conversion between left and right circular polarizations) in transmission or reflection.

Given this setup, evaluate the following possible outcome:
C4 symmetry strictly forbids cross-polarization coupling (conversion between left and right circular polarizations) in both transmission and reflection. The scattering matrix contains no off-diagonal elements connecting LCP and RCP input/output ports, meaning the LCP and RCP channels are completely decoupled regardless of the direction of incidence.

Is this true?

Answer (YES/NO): NO